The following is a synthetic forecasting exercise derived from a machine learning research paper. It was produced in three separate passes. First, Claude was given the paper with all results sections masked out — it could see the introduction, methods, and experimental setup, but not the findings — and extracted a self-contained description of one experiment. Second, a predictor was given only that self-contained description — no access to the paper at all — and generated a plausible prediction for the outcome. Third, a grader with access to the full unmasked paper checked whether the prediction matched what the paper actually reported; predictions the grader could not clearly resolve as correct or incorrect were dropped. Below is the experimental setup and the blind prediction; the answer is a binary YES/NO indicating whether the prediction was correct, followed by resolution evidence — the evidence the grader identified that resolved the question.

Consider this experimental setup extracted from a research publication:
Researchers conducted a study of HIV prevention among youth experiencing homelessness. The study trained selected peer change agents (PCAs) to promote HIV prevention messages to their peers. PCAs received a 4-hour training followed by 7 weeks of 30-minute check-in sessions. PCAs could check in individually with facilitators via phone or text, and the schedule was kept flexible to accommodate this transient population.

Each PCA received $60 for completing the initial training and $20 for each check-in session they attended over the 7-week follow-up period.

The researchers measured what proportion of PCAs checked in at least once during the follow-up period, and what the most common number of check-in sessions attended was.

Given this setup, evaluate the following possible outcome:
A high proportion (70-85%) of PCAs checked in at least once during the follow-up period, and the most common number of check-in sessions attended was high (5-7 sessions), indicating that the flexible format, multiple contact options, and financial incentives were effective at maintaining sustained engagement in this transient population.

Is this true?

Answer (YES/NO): NO